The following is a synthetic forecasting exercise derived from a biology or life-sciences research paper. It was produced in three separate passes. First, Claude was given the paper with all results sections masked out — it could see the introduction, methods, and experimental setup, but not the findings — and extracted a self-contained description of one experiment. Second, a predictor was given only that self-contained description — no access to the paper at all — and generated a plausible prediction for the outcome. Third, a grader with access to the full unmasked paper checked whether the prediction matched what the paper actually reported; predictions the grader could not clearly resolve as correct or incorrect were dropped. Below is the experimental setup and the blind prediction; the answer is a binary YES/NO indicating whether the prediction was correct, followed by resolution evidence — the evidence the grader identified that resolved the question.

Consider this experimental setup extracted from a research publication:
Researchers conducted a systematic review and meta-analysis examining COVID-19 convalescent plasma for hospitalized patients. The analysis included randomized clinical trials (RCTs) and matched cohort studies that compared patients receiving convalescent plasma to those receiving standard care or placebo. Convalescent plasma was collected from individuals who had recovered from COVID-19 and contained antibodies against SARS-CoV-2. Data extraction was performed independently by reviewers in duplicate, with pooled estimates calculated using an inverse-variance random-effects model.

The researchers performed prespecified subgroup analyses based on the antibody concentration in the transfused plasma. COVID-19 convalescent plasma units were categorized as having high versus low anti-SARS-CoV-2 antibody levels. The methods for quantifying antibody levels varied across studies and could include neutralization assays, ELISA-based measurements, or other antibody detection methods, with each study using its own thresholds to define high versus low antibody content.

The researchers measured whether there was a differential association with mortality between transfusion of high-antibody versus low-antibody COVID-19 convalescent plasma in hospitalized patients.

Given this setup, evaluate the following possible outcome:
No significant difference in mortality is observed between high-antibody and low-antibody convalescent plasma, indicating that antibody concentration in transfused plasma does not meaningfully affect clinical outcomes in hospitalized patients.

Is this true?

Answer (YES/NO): NO